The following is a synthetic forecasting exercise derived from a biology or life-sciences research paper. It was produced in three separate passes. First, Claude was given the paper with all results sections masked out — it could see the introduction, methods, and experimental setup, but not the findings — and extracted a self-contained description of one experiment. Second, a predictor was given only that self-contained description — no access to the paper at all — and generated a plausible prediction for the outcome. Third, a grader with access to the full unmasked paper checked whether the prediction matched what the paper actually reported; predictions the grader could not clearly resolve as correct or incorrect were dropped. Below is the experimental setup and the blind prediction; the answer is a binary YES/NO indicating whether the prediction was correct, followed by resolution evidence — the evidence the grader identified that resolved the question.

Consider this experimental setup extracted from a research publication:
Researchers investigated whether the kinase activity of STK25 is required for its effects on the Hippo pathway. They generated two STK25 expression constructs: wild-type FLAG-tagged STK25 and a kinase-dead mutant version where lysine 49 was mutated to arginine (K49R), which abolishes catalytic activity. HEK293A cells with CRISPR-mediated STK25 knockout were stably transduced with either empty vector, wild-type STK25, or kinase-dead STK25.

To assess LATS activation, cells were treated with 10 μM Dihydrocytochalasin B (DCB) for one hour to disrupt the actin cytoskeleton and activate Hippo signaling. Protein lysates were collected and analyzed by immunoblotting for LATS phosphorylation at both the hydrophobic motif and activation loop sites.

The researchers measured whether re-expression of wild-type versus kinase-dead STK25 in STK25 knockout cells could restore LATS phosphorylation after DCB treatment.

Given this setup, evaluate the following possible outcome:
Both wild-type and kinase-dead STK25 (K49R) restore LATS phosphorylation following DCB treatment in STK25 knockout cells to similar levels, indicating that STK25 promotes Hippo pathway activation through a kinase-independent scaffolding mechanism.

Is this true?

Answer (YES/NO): NO